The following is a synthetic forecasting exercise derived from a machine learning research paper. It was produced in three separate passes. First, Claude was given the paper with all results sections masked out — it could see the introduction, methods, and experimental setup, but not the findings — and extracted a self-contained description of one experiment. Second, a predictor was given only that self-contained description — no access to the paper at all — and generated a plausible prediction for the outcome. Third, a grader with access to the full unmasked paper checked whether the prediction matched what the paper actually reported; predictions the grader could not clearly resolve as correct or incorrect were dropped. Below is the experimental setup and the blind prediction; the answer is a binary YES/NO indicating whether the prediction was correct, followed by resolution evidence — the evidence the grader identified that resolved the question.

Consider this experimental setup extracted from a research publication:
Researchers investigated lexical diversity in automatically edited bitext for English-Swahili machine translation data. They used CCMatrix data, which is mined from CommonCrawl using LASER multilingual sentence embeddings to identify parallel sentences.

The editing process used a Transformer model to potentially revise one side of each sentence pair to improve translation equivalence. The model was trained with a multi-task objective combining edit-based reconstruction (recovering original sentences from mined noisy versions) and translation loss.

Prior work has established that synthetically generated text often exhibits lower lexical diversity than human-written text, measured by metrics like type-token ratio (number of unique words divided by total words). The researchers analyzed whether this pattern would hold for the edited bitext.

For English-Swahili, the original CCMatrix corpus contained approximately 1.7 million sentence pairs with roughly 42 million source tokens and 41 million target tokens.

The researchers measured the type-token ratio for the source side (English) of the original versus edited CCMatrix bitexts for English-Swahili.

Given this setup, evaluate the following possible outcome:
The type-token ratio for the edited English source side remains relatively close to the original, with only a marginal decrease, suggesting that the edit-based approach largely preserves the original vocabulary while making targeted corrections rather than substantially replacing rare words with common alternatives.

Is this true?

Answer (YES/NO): NO